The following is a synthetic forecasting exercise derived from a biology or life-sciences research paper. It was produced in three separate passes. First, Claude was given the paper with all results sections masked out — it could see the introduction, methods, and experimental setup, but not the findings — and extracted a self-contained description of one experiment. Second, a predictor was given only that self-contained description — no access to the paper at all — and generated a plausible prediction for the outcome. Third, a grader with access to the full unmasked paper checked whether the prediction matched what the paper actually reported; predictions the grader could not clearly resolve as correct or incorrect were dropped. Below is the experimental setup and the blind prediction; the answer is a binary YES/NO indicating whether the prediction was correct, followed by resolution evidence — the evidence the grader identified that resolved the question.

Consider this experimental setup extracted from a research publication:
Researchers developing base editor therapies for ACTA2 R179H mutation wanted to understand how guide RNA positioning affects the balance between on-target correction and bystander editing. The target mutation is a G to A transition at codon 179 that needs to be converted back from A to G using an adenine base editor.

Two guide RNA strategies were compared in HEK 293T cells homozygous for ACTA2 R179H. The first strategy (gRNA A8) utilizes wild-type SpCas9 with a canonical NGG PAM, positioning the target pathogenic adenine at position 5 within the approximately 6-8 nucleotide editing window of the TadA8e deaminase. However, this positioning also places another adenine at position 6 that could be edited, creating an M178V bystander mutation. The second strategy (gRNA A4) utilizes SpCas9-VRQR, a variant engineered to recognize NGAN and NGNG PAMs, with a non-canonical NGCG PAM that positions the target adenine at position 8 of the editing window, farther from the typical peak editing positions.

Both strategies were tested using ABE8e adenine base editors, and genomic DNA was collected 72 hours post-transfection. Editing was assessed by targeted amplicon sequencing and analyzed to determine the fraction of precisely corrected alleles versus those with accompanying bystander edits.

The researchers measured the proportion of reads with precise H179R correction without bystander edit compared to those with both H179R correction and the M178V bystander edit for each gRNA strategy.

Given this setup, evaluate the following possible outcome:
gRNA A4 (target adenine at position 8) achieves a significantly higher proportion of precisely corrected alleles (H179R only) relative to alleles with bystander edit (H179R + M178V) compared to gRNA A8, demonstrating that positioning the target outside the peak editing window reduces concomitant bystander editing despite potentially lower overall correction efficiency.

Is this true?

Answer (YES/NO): YES